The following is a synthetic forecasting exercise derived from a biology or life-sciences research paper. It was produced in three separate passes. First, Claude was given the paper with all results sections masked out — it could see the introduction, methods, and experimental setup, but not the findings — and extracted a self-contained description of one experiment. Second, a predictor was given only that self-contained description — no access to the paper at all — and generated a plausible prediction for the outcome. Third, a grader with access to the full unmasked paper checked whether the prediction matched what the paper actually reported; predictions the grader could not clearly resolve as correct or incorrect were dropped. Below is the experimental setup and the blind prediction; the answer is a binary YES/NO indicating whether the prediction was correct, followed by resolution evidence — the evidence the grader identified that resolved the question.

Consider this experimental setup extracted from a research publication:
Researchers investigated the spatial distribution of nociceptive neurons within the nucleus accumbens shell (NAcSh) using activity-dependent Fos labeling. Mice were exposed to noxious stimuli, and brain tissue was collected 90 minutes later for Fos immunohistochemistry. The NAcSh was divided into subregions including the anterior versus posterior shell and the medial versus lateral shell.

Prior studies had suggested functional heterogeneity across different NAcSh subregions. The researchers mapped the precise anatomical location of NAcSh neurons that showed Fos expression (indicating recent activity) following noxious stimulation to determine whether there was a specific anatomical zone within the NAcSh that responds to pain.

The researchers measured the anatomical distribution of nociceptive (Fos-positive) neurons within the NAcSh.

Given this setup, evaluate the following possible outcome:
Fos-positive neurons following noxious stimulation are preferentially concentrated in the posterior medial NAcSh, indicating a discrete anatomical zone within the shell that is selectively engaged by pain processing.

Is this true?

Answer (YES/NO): YES